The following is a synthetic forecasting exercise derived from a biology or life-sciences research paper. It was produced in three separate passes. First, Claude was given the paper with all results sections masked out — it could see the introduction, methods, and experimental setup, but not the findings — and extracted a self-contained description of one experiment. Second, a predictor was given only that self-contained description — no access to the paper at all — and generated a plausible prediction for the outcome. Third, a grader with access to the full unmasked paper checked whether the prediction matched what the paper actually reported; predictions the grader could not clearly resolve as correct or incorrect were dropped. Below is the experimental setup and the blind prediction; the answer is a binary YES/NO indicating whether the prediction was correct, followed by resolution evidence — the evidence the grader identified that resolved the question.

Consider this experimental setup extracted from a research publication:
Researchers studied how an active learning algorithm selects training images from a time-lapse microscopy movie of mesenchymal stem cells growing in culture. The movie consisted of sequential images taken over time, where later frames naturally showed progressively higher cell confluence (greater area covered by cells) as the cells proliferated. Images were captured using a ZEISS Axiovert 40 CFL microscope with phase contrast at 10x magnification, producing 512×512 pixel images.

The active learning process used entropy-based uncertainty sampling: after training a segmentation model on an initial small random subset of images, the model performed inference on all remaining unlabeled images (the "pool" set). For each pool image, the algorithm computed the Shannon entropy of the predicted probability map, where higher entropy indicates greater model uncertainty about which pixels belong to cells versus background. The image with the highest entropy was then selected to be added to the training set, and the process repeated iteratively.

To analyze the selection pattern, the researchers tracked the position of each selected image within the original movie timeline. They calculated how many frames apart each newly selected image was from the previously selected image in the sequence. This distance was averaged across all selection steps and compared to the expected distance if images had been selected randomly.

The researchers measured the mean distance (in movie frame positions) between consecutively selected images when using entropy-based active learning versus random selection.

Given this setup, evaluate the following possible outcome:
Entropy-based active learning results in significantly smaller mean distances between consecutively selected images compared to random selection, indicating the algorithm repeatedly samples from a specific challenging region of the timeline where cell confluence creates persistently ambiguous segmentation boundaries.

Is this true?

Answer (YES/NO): NO